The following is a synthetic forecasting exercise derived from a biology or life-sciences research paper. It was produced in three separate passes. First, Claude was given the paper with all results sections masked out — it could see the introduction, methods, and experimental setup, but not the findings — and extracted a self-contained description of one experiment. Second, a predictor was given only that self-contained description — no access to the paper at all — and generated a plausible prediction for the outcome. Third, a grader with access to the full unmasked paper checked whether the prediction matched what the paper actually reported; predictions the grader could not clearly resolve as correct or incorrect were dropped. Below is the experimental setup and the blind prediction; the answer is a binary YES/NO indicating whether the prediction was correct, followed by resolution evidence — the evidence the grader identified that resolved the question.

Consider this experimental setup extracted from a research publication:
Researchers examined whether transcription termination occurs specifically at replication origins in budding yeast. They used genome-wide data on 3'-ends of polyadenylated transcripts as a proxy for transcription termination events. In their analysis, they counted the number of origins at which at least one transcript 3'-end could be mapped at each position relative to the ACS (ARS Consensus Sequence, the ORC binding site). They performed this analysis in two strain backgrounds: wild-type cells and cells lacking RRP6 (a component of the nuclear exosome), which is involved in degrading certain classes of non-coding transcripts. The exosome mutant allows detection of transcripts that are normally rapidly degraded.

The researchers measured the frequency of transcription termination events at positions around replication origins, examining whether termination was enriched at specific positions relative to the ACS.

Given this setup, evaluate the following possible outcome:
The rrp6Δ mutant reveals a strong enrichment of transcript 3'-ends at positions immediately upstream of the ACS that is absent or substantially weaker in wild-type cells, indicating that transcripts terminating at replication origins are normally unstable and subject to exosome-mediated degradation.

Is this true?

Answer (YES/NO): NO